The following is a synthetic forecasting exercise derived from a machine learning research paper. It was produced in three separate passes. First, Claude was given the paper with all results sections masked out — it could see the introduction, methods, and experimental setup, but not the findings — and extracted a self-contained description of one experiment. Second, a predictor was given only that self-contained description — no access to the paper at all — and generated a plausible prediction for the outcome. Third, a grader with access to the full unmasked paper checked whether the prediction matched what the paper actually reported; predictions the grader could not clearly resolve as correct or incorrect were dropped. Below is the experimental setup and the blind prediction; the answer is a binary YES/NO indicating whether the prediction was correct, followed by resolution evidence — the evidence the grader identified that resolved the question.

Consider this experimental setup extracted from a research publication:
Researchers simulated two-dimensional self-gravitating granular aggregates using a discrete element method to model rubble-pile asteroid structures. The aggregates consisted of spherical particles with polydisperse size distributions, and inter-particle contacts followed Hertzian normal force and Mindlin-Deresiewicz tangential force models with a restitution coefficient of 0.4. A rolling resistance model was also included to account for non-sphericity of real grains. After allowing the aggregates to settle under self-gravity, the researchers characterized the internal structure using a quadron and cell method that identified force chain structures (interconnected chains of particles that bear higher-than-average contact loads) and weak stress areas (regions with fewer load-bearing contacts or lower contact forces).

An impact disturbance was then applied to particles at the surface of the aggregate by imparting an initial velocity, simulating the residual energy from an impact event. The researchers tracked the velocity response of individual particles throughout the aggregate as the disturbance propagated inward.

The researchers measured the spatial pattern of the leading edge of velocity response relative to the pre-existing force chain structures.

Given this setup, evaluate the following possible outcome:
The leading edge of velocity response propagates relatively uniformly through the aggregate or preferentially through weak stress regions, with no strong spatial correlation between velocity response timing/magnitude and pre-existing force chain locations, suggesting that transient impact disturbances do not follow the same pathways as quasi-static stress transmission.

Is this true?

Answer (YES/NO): NO